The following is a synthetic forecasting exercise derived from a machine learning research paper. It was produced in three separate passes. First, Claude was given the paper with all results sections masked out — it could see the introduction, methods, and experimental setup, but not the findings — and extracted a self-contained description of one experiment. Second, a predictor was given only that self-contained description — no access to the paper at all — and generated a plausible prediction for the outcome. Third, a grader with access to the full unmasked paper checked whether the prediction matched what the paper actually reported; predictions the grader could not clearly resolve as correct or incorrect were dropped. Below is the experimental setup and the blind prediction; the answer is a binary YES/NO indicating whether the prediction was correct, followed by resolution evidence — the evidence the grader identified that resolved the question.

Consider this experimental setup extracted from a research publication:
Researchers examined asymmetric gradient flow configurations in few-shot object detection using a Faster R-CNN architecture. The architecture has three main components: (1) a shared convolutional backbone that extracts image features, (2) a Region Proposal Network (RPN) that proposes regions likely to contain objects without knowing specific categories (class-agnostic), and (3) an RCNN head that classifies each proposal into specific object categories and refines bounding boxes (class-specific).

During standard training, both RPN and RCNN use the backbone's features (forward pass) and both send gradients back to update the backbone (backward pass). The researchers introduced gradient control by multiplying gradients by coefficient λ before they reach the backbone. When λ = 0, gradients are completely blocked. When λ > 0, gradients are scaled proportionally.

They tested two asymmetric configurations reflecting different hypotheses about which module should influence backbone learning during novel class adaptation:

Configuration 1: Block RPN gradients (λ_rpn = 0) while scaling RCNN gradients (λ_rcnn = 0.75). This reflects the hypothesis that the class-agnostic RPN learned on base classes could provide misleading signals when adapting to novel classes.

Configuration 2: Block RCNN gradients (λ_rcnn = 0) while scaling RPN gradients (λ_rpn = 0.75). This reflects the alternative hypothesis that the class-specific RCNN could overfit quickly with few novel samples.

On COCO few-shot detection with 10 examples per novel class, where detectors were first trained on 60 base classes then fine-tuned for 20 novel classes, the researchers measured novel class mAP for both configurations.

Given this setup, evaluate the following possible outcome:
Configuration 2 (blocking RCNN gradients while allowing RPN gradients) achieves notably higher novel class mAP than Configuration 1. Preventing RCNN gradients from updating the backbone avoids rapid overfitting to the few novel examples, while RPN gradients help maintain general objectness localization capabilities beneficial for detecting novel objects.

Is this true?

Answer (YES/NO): NO